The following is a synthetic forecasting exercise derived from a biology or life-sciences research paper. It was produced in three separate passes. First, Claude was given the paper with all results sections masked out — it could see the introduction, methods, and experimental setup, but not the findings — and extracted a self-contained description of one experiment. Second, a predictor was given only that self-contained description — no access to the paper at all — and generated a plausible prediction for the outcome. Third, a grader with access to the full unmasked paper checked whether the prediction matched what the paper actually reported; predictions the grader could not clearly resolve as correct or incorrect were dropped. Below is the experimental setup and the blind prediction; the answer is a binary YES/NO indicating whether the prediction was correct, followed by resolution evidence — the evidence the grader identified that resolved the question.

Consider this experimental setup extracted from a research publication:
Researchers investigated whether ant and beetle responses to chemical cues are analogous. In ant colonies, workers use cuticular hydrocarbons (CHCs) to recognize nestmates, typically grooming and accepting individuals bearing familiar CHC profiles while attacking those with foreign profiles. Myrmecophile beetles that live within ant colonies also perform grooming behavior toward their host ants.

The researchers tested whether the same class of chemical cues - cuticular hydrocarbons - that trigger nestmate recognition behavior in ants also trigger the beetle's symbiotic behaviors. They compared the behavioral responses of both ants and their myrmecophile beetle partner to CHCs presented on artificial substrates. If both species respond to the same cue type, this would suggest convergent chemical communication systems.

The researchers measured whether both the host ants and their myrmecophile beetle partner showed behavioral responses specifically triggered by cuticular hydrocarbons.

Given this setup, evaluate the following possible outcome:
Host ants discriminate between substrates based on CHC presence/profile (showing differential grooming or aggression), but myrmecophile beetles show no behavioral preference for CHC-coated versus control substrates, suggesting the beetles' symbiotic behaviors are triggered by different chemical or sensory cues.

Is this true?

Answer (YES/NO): NO